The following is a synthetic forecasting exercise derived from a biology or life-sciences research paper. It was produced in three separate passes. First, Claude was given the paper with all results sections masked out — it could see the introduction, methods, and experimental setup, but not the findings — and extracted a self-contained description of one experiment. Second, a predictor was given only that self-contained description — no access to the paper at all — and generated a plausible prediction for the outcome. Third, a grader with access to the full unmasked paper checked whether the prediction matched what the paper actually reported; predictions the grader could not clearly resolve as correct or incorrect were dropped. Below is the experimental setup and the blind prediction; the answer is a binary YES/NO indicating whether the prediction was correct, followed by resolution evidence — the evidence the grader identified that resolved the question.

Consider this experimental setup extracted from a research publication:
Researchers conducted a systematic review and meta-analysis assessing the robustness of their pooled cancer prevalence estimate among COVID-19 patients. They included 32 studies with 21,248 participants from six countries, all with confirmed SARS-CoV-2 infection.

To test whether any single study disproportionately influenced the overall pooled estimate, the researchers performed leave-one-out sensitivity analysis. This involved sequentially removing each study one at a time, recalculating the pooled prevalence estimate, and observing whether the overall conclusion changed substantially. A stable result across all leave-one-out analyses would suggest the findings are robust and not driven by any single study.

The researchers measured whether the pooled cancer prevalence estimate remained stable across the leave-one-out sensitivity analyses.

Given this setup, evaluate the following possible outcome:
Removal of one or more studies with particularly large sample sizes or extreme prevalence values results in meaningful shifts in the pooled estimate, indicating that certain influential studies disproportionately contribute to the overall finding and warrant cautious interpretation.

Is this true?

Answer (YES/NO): NO